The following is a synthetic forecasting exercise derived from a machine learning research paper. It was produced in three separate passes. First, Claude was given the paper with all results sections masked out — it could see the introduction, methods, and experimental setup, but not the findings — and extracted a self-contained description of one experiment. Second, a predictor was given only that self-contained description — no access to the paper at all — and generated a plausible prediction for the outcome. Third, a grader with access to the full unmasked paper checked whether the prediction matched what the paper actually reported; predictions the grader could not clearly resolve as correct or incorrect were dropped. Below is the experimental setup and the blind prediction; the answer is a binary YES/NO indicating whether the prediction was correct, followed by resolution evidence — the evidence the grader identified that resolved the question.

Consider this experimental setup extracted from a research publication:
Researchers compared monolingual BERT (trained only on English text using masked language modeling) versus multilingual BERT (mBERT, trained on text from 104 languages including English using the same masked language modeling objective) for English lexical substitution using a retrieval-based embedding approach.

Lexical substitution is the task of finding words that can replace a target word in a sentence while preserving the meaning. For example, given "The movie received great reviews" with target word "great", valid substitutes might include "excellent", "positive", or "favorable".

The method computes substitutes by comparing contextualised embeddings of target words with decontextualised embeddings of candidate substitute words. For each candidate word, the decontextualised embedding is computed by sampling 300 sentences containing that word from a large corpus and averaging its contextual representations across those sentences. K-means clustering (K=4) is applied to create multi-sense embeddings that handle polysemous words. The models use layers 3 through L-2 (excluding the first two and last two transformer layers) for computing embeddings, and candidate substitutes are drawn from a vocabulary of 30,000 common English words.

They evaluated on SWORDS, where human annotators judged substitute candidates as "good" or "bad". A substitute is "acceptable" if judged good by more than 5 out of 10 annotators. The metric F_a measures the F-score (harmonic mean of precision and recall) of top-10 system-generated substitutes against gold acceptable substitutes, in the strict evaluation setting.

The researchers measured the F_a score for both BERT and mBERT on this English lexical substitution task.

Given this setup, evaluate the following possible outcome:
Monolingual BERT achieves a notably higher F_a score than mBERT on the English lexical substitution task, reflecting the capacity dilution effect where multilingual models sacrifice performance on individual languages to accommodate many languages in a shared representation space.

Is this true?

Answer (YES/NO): YES